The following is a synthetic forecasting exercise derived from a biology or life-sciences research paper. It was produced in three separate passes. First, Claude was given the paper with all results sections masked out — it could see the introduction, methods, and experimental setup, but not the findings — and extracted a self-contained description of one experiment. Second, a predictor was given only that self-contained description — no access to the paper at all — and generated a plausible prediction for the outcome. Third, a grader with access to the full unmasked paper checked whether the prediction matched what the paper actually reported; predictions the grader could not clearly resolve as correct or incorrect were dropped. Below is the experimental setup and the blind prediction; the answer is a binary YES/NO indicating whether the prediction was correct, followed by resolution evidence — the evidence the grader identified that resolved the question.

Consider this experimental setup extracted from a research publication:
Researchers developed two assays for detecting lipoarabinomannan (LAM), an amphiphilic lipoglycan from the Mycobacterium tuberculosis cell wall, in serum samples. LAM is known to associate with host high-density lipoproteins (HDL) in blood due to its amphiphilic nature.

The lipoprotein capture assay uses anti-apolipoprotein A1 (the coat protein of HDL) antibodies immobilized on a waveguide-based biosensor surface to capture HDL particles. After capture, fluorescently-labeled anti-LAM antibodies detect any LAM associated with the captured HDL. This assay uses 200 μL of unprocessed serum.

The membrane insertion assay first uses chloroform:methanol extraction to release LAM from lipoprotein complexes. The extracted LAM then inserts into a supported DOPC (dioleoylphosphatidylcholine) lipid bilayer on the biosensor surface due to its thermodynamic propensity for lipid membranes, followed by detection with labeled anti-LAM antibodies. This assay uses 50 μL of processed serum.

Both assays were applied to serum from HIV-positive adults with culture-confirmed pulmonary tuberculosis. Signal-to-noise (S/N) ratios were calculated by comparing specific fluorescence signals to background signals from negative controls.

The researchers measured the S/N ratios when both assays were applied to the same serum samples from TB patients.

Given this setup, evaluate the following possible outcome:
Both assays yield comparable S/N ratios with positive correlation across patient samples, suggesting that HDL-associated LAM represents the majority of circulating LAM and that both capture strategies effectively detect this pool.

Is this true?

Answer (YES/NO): NO